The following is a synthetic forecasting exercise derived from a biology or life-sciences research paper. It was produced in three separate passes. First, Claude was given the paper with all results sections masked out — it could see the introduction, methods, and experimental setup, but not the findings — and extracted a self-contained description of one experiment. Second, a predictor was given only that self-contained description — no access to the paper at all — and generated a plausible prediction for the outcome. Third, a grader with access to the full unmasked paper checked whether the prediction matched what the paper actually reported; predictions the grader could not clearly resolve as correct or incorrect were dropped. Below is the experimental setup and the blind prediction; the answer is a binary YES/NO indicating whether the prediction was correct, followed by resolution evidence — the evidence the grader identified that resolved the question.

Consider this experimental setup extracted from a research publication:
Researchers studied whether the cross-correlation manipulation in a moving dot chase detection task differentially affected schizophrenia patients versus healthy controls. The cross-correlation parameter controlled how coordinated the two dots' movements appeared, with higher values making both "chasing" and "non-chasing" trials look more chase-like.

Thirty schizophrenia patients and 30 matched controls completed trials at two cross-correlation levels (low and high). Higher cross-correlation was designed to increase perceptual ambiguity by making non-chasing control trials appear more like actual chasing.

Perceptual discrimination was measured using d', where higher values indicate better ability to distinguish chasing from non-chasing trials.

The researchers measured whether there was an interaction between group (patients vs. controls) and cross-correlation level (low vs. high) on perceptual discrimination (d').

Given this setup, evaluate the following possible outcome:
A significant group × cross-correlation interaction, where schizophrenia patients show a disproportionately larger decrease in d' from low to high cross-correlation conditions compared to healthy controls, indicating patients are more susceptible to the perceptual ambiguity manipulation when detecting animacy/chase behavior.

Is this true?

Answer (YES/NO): NO